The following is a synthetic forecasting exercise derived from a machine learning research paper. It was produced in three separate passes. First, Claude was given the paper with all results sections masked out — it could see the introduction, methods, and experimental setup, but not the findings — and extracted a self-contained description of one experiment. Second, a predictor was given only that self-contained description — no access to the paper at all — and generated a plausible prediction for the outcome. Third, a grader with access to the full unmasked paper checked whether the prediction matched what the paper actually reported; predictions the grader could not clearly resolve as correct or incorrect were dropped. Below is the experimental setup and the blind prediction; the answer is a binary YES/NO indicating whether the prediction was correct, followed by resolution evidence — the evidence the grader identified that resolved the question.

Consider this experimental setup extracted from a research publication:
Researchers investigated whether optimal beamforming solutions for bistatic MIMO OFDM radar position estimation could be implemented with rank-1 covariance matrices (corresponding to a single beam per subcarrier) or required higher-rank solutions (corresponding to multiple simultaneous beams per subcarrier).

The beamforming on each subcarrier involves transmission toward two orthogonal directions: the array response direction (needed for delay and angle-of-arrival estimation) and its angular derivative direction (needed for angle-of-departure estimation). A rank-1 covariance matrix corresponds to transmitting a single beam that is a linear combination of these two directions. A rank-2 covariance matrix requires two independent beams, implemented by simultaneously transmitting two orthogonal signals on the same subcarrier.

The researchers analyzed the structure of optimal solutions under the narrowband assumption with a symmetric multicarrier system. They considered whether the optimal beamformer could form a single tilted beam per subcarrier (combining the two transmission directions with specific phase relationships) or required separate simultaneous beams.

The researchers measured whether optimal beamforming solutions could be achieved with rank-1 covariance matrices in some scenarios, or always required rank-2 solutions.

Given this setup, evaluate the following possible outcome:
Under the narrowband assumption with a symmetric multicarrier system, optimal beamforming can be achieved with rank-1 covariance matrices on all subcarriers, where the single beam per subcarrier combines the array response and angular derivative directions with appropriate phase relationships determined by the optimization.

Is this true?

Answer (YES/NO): YES